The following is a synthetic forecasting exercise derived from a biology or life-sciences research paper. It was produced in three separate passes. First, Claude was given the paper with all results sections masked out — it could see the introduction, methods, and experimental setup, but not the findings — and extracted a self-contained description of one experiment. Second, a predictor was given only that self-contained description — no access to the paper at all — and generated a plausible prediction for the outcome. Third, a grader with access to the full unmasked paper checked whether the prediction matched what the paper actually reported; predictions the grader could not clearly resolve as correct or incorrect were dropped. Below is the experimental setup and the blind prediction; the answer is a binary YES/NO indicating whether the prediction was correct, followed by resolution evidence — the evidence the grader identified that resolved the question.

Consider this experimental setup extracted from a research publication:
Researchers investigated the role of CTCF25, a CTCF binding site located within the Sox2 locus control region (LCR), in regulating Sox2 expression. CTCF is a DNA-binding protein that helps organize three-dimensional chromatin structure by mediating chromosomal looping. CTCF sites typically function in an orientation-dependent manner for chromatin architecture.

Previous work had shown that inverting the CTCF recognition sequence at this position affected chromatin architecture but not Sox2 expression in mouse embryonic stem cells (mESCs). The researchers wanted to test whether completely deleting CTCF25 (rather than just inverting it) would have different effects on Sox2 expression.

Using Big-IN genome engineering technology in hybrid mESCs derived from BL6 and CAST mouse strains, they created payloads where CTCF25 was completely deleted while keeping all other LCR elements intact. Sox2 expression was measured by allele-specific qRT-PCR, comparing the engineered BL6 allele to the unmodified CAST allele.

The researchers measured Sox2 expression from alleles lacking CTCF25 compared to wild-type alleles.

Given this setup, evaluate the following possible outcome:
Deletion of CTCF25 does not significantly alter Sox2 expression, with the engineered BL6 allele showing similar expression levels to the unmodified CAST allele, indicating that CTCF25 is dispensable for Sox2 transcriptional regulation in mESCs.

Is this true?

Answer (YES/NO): YES